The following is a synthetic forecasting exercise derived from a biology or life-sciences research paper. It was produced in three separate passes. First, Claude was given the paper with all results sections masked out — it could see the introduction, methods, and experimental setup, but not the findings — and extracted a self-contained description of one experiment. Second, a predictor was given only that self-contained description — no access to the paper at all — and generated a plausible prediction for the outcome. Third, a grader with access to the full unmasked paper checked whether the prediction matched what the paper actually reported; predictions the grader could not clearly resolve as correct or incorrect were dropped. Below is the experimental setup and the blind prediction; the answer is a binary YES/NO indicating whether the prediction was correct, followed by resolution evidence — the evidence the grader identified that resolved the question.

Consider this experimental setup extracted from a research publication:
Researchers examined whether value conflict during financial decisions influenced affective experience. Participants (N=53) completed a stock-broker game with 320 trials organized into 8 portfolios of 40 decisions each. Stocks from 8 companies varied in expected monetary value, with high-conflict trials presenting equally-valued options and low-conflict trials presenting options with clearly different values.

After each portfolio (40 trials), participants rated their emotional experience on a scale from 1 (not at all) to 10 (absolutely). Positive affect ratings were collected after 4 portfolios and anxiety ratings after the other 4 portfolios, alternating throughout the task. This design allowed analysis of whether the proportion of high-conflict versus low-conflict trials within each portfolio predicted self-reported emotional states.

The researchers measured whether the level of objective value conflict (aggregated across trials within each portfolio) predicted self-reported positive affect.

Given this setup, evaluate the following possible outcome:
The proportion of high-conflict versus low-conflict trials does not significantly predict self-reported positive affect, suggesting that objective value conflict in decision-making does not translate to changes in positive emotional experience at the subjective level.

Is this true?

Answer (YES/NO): NO